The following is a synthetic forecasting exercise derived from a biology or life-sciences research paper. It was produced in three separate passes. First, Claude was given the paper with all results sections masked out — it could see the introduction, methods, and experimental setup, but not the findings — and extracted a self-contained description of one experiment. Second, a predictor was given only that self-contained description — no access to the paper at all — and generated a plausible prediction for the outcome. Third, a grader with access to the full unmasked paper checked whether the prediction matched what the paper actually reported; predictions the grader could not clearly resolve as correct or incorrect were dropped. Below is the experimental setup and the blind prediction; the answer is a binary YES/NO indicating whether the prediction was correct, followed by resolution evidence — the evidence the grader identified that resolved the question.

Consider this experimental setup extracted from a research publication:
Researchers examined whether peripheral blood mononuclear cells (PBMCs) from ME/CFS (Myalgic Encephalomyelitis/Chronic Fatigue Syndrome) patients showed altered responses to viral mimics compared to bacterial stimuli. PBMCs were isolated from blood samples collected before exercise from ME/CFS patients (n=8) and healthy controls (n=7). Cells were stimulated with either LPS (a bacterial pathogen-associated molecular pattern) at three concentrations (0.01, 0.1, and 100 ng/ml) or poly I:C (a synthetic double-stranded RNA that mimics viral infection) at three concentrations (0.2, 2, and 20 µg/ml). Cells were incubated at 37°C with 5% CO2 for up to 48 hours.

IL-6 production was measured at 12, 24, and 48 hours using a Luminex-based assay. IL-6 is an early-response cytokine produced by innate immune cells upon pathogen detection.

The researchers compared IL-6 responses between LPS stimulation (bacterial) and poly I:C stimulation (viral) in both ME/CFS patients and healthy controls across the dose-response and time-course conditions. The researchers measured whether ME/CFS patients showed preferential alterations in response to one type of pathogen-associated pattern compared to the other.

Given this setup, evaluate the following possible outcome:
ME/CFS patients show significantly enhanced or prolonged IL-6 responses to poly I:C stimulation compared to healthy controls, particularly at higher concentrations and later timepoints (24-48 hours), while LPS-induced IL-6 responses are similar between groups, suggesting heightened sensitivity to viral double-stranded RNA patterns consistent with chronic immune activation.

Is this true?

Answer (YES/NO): NO